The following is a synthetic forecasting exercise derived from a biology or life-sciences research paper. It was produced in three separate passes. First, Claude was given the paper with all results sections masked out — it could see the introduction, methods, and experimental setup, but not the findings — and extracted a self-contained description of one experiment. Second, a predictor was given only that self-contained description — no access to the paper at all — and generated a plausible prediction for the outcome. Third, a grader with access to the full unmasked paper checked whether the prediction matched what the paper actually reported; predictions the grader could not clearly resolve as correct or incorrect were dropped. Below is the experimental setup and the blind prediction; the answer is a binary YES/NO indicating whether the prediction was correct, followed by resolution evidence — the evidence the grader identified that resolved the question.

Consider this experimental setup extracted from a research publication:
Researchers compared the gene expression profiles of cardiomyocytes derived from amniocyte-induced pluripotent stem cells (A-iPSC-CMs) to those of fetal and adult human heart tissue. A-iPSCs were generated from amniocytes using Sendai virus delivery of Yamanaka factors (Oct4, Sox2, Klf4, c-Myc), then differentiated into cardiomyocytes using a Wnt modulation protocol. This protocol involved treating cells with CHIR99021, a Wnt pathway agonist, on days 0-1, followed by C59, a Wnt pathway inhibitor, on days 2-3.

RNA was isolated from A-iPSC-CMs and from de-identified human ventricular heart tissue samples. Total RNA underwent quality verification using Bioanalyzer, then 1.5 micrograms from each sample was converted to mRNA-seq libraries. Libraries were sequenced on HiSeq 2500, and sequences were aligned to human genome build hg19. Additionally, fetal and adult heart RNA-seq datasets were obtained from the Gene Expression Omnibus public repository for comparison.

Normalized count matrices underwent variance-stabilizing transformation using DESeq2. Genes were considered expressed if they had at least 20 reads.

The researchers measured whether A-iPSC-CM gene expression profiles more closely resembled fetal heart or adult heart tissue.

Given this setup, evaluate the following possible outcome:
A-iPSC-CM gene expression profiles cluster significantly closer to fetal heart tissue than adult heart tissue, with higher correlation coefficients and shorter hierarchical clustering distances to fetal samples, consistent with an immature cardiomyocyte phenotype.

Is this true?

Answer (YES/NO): NO